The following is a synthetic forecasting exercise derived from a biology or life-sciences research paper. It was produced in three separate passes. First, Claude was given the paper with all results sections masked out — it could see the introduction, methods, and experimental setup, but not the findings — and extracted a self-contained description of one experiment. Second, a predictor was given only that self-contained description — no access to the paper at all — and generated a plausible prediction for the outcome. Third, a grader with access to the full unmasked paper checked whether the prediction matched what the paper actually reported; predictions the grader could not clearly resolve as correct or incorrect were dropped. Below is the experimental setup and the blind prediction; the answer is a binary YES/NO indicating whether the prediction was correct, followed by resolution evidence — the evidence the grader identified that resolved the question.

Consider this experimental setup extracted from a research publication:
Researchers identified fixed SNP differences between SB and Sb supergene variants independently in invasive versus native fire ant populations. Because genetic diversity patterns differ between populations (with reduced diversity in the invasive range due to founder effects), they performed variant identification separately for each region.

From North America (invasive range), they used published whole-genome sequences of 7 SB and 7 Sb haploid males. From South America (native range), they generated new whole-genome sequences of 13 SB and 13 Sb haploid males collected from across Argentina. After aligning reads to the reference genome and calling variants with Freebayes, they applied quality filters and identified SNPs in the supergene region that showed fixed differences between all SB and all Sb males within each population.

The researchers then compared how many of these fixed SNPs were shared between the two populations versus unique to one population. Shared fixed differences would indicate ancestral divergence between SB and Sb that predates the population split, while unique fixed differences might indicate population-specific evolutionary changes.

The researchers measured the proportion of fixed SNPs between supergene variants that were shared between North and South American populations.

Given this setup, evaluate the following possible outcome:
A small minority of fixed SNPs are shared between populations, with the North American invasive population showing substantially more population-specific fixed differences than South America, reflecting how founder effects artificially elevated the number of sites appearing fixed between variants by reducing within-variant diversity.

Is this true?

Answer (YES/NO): YES